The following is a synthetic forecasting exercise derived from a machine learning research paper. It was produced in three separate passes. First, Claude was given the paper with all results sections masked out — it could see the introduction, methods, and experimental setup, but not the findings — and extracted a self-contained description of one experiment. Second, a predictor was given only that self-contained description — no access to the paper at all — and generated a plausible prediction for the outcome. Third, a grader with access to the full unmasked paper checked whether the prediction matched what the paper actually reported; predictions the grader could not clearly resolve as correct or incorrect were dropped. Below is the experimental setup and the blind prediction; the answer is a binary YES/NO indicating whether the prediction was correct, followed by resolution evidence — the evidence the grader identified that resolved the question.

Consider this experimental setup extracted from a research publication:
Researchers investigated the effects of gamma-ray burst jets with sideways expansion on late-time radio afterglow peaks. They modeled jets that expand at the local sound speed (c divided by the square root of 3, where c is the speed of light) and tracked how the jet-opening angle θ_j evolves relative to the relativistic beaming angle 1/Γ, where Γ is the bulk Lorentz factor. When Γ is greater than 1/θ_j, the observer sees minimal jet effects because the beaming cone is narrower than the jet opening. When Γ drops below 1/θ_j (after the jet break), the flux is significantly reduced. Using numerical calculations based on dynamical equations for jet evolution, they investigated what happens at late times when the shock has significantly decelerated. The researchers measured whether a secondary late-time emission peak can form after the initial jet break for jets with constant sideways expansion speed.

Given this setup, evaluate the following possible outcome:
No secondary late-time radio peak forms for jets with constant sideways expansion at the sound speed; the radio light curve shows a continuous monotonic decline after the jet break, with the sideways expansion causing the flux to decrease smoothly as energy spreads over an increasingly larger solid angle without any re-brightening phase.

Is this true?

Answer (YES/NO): NO